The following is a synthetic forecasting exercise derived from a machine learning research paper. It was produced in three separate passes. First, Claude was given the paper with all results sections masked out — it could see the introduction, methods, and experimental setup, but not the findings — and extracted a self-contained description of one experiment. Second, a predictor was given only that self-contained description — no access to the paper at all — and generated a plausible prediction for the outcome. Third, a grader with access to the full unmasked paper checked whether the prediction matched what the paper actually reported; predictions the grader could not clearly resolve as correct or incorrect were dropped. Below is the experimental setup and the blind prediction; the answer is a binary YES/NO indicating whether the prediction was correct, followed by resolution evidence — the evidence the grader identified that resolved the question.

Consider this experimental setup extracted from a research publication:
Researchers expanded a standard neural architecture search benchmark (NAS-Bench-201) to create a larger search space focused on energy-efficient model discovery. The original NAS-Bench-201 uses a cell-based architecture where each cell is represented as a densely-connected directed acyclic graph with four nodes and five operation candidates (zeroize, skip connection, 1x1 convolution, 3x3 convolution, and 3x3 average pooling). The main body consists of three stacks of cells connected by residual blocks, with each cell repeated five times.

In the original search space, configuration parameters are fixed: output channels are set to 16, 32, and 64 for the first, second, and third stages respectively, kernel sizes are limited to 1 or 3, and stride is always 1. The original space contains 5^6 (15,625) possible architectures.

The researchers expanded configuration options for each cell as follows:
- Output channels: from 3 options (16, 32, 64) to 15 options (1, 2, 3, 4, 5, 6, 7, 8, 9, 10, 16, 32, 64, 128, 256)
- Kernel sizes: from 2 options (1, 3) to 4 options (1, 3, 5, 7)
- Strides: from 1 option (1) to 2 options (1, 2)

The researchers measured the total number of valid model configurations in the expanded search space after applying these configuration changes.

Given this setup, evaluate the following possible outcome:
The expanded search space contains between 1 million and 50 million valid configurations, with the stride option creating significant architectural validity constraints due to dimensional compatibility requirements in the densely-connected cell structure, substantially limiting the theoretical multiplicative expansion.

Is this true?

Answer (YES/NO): NO